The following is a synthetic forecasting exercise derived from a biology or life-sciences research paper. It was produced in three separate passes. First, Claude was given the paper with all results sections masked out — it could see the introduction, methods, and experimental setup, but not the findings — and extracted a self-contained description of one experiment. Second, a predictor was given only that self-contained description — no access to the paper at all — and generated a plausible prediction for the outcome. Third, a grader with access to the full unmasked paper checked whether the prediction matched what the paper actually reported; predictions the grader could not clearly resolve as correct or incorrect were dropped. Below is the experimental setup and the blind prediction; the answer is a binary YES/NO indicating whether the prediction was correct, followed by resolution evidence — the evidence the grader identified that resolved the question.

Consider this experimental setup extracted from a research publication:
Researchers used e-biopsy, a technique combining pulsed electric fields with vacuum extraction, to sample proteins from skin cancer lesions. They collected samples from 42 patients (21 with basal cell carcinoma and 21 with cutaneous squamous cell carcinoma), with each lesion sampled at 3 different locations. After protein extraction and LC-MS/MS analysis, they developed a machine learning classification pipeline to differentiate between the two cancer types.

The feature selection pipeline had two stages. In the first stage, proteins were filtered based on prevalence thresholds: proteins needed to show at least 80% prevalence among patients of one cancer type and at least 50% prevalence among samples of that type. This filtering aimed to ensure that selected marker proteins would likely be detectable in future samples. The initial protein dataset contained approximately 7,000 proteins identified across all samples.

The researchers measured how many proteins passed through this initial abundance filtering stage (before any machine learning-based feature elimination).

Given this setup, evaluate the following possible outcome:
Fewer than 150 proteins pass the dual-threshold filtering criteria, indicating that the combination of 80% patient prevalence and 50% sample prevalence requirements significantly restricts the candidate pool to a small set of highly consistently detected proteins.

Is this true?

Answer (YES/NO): NO